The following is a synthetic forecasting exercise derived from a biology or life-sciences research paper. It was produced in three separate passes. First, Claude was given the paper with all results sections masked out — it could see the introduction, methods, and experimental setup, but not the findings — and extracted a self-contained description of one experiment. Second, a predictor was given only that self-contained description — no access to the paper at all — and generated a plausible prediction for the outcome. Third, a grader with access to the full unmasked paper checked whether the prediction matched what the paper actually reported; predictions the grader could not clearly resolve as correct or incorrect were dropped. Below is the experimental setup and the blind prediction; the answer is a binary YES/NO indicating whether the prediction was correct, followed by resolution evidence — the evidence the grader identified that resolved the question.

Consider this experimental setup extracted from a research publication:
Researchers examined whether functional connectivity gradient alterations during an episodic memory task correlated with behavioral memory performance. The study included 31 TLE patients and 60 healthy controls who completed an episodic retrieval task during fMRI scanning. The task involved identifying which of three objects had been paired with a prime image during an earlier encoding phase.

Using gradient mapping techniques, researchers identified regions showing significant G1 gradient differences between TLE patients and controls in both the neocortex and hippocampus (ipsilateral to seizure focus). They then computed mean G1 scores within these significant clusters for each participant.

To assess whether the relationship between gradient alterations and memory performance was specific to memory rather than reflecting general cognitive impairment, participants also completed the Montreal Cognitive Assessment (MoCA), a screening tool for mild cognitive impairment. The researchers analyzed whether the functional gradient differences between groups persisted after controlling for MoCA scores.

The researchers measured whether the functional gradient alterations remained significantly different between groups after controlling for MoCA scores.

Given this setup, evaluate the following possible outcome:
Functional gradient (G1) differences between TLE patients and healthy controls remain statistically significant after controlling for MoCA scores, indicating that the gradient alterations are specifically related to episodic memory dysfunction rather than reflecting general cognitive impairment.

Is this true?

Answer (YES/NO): YES